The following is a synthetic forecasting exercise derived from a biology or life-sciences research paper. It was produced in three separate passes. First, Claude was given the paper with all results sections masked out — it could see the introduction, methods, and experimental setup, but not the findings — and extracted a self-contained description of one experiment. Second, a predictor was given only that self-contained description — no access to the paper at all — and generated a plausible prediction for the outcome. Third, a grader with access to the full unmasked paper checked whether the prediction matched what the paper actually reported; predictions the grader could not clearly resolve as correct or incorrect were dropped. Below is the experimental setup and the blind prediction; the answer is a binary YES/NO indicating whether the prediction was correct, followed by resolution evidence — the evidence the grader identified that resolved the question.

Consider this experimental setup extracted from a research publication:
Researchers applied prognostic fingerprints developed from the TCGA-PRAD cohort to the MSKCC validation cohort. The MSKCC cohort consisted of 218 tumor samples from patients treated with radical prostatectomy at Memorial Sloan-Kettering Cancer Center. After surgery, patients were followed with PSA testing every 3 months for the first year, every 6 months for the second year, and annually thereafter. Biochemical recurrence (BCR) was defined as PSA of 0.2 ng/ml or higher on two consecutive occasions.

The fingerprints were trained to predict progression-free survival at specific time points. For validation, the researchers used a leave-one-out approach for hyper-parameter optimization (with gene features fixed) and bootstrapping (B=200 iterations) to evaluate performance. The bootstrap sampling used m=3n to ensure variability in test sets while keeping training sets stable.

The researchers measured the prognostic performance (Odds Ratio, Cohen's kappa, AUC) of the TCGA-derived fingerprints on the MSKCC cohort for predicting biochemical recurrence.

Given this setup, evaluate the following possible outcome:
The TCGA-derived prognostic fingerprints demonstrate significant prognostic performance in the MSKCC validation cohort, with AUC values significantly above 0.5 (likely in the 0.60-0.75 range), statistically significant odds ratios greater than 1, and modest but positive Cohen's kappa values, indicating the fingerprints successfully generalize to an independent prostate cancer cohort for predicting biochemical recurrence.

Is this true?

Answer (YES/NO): YES